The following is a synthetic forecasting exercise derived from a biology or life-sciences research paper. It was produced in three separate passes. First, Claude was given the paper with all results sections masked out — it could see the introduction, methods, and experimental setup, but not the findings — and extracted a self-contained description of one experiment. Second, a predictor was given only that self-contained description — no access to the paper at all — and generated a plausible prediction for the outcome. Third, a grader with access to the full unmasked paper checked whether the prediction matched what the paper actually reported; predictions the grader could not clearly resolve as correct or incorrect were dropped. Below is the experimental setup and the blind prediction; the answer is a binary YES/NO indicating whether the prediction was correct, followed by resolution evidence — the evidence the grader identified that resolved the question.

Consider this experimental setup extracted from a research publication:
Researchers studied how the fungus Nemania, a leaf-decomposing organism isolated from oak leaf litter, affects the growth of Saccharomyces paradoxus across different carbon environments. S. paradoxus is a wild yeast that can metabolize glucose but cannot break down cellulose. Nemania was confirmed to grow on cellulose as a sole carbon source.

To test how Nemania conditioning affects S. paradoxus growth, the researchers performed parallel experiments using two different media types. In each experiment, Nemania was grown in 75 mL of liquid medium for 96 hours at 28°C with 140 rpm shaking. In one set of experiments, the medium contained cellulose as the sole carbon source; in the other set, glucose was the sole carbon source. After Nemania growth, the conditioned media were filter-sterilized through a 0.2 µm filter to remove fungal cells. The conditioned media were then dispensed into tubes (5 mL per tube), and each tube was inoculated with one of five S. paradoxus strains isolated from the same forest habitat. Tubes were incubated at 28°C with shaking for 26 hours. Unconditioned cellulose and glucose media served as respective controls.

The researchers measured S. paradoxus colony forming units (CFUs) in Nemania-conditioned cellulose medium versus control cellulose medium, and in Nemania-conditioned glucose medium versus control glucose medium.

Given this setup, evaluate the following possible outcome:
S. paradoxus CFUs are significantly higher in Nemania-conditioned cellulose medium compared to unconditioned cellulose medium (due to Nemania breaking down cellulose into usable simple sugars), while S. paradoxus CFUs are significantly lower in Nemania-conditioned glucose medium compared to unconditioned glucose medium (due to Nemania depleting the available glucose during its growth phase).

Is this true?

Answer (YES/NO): NO